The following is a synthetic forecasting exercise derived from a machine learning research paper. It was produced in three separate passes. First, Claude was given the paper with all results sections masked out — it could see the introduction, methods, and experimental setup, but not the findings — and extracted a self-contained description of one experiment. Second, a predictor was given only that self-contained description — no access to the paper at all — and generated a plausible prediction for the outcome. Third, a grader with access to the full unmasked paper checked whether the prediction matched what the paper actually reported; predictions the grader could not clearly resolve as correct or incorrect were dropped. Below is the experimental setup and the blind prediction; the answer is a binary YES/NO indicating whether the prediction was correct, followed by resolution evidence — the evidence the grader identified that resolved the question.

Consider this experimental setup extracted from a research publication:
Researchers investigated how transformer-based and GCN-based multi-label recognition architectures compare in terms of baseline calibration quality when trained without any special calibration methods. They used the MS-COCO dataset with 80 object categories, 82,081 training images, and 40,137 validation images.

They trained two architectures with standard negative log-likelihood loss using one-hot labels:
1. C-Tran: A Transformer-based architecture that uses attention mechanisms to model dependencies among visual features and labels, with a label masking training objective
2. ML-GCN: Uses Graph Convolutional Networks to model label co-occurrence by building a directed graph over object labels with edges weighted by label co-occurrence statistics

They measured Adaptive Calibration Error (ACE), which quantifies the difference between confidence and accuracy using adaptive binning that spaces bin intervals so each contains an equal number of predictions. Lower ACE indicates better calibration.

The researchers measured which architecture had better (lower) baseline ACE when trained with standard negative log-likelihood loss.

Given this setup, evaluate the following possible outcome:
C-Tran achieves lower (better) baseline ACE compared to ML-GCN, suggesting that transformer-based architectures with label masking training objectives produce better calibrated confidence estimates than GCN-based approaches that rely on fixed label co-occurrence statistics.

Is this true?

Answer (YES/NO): YES